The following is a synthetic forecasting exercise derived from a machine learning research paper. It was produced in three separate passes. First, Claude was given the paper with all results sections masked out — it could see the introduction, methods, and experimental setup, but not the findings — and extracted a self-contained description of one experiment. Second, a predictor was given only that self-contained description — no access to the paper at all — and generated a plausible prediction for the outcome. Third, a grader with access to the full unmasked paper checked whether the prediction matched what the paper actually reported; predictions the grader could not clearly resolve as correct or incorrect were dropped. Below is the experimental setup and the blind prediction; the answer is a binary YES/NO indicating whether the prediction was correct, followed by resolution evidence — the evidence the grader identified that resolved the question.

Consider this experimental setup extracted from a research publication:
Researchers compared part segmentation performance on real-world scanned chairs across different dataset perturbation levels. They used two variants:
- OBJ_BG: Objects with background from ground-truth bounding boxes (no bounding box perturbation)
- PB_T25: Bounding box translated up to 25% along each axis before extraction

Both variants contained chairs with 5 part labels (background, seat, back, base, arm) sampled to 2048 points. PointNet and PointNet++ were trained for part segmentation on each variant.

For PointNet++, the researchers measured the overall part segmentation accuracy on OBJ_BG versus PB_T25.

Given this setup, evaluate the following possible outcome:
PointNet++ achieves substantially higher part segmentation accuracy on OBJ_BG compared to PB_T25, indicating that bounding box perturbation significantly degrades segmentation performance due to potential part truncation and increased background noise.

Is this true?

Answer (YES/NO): NO